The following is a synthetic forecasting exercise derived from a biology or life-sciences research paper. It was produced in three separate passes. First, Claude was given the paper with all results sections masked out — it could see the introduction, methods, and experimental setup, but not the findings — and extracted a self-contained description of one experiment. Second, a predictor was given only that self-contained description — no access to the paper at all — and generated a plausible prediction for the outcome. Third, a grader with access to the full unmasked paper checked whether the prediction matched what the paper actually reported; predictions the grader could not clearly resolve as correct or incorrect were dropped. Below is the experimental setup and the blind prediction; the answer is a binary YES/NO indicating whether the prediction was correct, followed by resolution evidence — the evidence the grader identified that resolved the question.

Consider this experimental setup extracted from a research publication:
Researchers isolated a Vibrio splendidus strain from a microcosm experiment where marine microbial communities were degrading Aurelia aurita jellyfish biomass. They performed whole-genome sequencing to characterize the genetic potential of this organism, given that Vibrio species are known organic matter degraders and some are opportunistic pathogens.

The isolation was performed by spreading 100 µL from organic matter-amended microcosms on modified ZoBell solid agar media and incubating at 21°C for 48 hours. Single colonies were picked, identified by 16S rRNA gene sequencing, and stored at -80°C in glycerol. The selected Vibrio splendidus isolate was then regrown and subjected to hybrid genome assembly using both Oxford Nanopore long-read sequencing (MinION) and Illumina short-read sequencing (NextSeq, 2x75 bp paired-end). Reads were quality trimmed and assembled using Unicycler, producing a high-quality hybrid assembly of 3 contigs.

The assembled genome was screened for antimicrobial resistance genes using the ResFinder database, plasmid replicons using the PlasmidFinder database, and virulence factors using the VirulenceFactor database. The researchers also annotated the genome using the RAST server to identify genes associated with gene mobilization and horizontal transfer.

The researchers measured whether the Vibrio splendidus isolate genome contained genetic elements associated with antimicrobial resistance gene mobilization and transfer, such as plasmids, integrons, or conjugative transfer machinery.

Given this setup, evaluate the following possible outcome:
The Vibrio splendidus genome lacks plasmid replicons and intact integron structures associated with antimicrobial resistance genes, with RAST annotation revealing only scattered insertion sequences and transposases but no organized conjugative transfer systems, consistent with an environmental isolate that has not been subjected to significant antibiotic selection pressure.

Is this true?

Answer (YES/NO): NO